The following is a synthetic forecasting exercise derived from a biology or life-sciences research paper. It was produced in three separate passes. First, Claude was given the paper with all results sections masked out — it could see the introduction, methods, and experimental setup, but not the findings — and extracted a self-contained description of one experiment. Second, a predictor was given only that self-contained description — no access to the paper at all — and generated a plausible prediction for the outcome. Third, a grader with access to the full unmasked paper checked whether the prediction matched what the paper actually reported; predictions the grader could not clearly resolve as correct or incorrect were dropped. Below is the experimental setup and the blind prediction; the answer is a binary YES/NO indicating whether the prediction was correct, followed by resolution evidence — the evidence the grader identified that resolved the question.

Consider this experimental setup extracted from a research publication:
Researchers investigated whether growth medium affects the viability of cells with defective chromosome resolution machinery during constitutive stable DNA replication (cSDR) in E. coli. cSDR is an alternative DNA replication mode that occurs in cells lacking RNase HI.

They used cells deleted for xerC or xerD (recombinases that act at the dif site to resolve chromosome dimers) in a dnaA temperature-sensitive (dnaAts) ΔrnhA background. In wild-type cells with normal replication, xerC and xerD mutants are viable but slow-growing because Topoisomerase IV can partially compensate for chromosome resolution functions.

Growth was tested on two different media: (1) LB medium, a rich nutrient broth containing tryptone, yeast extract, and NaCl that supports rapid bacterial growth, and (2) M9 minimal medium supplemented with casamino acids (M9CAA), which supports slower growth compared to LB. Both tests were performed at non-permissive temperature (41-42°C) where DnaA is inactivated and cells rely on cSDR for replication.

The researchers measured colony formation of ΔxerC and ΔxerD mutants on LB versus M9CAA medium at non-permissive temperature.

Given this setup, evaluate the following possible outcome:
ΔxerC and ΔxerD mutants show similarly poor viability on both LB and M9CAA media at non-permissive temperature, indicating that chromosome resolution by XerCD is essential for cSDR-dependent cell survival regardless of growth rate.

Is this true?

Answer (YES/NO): NO